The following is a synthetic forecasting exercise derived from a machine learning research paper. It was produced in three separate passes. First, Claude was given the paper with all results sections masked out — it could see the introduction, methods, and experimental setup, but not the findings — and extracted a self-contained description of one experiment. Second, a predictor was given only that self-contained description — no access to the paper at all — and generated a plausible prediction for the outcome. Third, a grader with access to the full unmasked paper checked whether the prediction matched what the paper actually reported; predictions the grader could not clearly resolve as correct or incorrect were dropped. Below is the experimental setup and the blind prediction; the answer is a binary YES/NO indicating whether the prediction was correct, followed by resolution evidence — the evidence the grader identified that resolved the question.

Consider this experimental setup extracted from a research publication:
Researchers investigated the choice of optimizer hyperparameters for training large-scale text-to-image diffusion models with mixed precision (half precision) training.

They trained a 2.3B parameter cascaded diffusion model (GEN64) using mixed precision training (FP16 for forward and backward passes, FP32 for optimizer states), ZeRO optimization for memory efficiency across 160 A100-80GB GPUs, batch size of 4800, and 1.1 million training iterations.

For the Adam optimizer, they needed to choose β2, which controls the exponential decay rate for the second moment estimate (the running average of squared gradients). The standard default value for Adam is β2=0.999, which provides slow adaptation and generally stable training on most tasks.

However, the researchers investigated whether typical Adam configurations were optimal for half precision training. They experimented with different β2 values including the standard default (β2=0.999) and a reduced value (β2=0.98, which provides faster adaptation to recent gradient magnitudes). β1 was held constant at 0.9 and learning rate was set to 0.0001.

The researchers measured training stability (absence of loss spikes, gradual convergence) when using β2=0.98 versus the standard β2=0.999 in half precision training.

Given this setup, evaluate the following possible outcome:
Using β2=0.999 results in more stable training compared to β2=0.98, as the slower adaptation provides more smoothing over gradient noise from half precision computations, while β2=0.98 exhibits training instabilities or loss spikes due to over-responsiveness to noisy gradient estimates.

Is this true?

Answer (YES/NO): NO